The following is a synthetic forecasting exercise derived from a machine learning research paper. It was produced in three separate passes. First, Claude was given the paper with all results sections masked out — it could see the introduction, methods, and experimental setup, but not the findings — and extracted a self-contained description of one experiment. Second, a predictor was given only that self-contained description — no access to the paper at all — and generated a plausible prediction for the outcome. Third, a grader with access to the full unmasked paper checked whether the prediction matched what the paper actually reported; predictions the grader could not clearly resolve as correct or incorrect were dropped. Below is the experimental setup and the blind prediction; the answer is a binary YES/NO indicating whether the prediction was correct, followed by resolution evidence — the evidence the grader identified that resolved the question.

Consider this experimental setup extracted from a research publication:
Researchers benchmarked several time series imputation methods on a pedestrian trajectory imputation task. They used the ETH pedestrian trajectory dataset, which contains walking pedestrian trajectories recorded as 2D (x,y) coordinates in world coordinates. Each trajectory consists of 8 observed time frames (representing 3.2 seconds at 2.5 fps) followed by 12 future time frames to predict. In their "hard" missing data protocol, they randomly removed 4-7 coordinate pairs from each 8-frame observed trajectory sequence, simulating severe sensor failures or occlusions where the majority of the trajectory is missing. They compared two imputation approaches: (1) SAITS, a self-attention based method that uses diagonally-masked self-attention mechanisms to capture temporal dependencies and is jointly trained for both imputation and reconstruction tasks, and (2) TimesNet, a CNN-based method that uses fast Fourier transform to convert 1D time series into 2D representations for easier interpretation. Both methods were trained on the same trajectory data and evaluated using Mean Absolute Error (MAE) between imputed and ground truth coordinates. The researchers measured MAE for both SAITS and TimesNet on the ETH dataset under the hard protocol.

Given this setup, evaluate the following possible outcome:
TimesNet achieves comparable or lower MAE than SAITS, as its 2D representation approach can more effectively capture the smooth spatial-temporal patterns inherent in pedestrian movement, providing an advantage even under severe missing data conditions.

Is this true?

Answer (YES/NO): NO